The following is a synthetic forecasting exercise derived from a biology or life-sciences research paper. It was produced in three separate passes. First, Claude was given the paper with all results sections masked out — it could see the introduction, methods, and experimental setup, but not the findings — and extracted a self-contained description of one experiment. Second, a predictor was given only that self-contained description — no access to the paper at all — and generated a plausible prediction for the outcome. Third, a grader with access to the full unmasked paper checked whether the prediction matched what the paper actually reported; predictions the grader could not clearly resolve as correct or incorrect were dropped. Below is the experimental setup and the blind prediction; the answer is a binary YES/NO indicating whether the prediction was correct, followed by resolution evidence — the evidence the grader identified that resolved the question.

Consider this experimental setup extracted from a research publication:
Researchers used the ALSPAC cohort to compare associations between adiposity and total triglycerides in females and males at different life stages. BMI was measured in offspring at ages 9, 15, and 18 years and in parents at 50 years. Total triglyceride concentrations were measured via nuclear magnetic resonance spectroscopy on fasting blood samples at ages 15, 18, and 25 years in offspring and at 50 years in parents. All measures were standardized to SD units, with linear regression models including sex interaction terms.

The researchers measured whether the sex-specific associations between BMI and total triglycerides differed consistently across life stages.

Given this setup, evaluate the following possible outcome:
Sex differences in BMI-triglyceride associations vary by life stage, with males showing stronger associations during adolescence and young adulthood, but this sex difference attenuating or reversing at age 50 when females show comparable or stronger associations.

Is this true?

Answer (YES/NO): NO